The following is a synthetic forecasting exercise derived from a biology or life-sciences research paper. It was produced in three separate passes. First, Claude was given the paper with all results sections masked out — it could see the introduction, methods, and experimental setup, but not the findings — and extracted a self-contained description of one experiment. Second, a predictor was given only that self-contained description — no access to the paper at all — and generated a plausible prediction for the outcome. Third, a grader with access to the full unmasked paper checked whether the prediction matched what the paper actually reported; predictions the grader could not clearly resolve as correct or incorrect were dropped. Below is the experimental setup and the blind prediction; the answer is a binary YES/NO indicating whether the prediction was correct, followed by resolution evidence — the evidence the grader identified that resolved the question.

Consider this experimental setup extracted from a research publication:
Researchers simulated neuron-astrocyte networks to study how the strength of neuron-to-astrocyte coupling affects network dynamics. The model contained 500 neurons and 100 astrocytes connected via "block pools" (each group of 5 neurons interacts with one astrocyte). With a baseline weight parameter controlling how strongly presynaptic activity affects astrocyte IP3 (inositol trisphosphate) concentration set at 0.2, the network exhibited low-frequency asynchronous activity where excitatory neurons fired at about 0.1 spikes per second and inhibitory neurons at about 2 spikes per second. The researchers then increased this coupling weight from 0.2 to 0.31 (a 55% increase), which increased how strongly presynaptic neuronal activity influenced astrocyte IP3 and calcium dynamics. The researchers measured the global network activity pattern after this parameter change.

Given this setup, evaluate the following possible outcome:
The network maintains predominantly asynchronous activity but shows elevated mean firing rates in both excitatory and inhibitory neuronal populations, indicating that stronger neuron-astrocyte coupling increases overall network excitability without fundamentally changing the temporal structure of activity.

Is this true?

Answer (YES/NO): NO